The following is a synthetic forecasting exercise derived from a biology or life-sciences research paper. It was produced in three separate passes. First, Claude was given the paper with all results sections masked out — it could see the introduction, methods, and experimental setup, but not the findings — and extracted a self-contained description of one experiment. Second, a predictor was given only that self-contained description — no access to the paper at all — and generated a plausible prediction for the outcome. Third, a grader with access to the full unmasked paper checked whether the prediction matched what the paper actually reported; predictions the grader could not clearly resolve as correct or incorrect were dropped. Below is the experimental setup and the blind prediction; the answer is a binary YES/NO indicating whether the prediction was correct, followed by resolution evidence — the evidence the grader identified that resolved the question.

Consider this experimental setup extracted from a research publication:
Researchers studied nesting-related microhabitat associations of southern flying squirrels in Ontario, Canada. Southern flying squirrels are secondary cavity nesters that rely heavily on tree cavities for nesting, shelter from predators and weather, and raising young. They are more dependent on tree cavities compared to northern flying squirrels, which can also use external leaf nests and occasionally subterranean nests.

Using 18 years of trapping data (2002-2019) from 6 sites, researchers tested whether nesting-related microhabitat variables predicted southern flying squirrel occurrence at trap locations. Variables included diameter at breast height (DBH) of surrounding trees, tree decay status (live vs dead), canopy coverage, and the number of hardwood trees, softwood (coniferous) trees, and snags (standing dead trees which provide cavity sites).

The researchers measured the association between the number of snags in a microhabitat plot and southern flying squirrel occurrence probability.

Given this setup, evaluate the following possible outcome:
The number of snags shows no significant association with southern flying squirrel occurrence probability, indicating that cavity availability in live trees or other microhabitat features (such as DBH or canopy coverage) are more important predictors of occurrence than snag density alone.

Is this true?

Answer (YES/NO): YES